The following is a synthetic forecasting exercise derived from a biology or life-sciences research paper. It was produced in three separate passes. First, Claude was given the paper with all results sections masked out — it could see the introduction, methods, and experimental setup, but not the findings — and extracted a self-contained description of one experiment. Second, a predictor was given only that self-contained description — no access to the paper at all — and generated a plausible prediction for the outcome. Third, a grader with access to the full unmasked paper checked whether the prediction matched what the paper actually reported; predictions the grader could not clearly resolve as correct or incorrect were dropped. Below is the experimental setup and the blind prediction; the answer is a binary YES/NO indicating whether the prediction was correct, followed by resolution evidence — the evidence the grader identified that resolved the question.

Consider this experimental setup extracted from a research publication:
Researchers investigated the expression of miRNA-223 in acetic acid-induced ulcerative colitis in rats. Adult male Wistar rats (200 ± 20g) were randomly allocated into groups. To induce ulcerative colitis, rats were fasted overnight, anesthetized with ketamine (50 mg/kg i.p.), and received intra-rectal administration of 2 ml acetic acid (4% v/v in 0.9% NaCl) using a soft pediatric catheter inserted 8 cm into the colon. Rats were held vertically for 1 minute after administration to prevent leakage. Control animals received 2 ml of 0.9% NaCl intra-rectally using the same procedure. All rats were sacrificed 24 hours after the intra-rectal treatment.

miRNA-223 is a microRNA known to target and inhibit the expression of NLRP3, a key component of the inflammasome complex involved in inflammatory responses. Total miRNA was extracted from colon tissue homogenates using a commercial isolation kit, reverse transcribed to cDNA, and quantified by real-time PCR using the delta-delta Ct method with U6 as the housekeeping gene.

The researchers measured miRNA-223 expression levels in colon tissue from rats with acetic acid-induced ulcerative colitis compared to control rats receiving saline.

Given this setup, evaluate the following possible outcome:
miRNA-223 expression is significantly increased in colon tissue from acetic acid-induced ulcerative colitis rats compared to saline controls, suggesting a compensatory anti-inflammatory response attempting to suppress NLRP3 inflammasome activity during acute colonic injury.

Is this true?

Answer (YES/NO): NO